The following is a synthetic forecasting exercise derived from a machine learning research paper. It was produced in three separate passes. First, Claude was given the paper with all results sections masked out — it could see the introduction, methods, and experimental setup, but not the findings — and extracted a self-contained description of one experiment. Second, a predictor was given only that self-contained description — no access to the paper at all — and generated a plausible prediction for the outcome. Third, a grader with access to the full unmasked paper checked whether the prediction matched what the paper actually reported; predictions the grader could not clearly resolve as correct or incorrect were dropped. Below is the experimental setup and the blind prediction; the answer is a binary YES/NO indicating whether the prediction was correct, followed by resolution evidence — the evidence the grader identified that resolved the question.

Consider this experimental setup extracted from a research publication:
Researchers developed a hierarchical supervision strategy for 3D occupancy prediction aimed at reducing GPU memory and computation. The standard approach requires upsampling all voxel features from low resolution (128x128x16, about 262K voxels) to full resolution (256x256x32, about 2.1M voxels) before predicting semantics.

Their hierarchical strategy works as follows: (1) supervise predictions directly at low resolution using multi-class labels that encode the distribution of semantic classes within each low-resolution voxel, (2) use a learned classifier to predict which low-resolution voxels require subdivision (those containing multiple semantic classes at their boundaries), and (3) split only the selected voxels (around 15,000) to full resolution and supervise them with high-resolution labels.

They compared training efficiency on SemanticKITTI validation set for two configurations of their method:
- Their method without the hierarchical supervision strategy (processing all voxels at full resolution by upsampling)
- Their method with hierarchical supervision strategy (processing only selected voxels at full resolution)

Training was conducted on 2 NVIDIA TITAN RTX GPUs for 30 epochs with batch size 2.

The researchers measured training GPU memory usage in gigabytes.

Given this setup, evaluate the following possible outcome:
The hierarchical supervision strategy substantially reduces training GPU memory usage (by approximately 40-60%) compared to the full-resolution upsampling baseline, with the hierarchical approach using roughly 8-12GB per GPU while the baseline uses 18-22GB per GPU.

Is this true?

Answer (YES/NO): NO